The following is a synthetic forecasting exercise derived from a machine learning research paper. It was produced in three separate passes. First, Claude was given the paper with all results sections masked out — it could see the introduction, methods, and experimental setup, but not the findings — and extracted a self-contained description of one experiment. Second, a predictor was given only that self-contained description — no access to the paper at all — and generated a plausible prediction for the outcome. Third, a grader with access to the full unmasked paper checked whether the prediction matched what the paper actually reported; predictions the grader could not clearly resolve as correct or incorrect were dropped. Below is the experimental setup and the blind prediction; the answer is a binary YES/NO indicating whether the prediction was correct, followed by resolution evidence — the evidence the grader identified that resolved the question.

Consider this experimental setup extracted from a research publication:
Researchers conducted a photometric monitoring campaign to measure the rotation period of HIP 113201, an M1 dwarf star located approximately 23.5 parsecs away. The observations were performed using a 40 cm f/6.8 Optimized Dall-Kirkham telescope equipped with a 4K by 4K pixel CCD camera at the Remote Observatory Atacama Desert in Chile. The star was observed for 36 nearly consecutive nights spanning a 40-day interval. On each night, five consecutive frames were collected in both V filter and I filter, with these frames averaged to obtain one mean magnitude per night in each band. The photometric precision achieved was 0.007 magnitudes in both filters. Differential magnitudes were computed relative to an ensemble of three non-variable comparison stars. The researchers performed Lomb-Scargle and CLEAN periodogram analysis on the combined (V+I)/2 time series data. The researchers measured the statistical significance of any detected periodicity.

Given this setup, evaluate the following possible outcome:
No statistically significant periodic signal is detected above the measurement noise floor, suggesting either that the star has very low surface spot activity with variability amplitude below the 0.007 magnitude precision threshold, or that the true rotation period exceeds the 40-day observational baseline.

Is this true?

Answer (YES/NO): NO